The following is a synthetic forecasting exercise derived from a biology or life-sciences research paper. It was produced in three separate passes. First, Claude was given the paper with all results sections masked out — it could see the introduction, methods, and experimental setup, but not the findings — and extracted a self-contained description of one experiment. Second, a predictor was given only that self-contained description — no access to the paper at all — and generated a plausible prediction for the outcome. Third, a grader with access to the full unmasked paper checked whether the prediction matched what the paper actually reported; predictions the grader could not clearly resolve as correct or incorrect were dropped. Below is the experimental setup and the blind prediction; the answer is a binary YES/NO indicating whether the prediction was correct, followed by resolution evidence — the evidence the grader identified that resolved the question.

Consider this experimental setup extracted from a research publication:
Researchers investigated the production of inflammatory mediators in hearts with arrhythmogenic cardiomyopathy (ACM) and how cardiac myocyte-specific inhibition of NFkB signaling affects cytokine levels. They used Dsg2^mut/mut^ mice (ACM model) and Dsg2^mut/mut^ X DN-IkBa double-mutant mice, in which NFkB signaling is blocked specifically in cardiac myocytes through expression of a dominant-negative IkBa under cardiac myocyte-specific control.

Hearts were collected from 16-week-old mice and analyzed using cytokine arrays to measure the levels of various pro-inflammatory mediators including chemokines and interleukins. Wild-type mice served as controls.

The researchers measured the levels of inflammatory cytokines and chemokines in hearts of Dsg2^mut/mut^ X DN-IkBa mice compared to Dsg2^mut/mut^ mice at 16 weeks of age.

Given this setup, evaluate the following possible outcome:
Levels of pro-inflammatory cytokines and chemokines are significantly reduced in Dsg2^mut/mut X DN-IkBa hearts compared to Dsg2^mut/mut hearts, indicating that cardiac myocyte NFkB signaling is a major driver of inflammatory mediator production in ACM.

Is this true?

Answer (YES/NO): YES